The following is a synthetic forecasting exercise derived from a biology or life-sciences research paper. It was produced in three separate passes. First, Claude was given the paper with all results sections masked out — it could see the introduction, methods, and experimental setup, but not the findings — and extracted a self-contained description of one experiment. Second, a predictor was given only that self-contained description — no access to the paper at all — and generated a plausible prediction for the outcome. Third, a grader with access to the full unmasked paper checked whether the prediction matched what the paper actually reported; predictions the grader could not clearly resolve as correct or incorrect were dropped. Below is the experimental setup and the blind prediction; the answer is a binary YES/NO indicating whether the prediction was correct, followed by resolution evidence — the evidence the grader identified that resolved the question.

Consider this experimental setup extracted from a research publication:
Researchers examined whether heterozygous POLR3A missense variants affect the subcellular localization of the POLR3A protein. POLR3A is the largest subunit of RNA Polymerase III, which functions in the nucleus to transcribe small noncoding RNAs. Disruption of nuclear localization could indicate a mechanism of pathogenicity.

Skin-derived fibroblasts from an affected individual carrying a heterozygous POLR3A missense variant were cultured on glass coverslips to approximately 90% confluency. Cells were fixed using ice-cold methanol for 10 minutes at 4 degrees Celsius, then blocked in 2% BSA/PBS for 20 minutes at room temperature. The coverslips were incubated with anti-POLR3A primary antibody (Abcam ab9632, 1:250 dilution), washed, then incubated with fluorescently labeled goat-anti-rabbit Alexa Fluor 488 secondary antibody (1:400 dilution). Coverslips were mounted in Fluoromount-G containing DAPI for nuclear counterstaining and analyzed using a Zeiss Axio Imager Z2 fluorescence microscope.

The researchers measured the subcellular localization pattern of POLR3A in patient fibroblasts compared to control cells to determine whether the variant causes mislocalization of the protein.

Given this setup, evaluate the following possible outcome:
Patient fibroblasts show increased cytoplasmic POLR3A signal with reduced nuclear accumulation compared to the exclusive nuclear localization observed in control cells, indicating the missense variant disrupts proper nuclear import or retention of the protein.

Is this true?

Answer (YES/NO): NO